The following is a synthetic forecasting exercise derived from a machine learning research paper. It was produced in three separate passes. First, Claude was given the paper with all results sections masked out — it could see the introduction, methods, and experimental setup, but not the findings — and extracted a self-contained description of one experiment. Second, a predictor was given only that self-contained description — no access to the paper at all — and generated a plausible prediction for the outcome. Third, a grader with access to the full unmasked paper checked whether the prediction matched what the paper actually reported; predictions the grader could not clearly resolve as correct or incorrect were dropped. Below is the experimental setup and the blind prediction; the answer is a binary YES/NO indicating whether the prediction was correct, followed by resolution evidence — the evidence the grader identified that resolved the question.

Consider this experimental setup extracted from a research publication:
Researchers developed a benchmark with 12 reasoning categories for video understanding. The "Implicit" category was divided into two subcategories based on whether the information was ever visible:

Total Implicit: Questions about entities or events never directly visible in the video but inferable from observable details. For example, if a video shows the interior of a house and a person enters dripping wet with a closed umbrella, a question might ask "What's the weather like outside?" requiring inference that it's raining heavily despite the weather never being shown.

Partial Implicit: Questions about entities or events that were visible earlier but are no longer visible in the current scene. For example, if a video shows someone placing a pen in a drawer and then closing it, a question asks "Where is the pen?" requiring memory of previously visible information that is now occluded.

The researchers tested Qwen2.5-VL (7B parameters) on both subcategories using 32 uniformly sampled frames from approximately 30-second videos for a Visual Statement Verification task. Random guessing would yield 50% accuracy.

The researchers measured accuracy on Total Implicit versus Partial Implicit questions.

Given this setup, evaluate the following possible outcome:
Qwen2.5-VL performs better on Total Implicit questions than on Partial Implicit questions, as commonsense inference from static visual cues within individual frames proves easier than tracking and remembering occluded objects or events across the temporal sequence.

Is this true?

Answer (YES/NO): YES